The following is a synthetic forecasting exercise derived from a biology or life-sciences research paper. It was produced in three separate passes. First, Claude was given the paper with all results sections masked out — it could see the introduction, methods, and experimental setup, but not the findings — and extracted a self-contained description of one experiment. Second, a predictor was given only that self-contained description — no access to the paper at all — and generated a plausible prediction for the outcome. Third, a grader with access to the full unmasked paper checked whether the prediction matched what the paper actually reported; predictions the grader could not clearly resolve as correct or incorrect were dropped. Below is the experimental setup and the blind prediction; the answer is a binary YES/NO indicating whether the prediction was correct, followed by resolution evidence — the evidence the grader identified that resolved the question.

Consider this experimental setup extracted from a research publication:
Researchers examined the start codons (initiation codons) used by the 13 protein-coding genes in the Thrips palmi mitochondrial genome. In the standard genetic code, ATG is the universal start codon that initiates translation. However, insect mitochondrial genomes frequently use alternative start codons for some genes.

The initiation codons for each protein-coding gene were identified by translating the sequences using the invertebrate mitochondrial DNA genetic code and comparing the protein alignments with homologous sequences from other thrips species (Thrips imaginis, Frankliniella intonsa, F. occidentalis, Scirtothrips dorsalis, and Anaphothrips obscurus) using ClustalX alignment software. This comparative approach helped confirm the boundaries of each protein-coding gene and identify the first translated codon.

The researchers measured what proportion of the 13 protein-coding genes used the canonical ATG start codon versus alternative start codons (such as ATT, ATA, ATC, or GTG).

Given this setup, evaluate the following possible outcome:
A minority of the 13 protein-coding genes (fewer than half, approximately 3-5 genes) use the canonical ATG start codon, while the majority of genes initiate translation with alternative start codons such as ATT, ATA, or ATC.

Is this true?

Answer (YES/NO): NO